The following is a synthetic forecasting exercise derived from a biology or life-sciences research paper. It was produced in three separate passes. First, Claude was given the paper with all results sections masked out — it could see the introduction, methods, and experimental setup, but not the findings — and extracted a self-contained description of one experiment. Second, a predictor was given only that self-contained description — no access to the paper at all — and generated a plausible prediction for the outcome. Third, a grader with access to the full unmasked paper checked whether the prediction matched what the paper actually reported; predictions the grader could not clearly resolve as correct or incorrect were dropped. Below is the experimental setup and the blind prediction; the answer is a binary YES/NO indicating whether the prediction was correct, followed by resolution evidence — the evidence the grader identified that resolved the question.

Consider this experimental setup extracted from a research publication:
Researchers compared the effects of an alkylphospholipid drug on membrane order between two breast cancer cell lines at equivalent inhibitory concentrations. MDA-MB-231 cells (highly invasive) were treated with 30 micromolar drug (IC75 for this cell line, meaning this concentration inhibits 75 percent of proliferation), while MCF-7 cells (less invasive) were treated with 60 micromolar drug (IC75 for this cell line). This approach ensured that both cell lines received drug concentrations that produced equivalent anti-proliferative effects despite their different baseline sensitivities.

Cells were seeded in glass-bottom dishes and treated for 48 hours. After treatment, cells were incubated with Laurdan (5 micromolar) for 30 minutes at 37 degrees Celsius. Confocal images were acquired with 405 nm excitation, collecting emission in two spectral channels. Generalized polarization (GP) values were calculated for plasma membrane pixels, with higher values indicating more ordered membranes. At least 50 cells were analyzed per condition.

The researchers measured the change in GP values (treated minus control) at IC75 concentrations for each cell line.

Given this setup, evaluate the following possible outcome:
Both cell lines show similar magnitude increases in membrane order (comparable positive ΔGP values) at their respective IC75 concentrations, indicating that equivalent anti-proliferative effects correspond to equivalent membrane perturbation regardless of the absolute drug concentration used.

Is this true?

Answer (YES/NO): NO